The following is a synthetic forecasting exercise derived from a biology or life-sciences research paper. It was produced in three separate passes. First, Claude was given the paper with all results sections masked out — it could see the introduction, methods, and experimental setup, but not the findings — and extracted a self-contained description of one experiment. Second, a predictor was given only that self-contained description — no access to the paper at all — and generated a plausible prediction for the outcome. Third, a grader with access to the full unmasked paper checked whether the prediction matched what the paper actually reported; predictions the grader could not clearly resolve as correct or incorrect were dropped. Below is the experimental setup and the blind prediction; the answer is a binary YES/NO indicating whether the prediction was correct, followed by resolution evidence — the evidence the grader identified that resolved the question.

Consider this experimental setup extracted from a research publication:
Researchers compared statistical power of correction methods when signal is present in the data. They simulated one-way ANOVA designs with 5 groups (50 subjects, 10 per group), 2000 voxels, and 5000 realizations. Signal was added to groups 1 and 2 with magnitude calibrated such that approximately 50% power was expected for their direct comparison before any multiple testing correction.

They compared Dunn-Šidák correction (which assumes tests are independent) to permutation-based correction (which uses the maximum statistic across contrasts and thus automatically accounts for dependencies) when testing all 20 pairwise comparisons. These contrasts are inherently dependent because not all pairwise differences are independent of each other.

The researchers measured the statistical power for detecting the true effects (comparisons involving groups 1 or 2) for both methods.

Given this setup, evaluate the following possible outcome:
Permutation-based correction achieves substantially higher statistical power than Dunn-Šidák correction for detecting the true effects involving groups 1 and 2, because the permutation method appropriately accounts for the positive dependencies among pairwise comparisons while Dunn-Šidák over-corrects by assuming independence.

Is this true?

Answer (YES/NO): NO